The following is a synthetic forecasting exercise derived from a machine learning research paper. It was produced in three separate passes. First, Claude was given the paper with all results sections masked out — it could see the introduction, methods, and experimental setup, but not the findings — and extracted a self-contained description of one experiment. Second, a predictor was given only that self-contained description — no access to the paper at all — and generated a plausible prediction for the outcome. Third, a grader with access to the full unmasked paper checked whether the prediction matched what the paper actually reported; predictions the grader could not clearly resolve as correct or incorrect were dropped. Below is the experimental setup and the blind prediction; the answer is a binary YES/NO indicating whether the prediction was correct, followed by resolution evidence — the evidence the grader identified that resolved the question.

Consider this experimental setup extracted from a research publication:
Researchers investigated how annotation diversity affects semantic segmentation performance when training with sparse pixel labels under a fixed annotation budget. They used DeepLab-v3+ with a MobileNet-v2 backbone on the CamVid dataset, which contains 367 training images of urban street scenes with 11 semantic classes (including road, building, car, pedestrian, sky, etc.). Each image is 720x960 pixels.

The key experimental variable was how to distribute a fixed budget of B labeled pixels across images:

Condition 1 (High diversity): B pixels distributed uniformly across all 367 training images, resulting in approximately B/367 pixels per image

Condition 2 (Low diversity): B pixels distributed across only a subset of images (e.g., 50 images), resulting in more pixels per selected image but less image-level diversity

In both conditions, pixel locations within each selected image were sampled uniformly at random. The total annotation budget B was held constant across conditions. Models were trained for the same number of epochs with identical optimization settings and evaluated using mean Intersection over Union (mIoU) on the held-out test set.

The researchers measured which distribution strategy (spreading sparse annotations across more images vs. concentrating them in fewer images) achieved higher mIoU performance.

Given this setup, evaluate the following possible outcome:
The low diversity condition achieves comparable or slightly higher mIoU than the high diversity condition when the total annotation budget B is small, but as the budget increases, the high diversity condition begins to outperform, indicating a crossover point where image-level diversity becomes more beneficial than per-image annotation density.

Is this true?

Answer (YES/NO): NO